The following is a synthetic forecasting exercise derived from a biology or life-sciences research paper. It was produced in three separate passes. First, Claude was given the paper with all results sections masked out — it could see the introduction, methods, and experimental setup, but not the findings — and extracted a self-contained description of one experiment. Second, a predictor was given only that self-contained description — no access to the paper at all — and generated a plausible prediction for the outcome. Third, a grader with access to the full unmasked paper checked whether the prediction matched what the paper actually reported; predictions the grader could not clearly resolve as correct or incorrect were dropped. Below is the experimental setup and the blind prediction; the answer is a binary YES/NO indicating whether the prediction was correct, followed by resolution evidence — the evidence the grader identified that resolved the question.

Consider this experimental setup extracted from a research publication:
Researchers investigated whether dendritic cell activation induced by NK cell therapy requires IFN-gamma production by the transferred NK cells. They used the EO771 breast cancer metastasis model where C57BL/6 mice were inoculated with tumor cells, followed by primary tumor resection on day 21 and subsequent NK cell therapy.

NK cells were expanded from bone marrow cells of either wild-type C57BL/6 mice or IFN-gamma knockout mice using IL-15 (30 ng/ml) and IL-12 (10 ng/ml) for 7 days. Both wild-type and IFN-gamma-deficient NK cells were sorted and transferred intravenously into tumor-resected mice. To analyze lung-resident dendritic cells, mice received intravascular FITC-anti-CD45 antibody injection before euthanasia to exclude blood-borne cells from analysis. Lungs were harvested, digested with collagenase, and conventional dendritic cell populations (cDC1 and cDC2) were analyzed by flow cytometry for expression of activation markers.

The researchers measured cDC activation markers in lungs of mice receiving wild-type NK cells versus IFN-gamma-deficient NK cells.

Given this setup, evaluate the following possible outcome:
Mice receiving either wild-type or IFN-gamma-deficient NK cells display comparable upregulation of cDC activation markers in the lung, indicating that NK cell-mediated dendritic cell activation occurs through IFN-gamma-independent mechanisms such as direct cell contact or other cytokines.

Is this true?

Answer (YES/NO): NO